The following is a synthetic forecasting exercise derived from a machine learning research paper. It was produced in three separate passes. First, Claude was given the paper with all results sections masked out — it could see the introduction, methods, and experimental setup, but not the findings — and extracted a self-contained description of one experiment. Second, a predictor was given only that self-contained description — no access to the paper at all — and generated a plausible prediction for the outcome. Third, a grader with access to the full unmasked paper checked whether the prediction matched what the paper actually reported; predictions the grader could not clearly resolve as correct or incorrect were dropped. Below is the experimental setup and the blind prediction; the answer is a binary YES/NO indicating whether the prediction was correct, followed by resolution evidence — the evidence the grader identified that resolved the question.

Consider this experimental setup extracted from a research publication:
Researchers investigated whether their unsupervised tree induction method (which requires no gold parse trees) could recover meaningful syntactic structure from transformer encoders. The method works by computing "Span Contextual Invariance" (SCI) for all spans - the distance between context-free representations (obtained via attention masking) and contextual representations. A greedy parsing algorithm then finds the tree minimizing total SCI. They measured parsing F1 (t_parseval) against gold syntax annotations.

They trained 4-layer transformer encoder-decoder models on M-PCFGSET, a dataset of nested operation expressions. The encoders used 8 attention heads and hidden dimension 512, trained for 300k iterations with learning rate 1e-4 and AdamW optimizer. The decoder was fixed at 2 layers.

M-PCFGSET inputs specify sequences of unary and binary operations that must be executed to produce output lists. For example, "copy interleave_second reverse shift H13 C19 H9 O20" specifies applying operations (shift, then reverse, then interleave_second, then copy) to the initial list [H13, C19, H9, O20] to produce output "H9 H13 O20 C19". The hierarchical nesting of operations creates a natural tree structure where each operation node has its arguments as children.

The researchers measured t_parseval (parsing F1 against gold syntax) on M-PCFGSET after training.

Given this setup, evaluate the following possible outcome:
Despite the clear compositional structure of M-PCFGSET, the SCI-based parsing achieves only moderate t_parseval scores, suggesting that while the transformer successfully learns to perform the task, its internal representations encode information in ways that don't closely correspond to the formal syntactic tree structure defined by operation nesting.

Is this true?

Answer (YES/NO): NO